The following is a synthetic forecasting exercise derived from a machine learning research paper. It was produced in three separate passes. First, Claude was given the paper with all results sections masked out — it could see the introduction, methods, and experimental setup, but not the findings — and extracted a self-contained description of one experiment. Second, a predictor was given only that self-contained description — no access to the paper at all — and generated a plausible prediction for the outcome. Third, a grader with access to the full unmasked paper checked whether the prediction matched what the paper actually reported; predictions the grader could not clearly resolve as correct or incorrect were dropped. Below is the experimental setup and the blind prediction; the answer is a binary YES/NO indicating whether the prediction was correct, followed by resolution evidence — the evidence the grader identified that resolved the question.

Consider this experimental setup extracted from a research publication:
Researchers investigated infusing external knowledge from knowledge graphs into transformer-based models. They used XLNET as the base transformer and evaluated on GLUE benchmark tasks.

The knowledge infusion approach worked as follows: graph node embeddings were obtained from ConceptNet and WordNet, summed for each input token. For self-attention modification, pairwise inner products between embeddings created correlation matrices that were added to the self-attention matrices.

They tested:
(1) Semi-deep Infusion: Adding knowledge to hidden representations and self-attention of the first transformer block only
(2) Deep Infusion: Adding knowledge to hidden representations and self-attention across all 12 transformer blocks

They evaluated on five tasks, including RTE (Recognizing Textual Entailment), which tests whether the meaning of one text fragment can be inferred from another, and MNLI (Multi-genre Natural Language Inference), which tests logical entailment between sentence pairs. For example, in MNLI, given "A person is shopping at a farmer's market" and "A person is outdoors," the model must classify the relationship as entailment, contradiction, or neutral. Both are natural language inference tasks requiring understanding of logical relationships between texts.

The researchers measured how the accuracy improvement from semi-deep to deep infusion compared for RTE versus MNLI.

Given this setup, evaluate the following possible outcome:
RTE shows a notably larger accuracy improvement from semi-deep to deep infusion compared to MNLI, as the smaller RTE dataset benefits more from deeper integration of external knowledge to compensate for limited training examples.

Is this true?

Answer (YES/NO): NO